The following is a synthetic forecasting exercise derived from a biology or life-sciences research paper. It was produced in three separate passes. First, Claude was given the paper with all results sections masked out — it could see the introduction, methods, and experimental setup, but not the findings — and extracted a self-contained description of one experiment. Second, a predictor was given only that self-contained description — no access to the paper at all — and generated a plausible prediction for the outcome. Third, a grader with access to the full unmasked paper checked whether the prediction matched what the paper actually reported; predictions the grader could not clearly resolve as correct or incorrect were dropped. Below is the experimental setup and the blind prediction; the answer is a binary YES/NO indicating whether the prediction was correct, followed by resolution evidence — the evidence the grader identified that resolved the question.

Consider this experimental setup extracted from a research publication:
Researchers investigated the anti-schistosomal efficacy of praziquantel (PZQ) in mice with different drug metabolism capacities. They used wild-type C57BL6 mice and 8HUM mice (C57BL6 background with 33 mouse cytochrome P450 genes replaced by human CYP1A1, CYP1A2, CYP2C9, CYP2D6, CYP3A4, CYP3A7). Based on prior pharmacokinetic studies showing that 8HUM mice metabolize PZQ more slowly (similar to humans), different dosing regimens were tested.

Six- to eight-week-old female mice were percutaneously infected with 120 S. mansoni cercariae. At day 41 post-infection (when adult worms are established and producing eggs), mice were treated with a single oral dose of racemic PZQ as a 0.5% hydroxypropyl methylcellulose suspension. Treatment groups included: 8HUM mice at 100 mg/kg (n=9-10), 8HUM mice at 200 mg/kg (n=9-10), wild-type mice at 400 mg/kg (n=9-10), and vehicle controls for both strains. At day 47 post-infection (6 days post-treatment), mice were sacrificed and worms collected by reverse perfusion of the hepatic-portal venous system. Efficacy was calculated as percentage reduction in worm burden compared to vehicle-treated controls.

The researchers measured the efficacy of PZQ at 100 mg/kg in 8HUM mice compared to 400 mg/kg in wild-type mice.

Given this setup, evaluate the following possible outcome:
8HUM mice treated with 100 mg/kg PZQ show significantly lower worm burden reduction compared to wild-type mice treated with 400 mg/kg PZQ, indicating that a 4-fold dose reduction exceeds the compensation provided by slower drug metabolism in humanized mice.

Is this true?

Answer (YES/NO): NO